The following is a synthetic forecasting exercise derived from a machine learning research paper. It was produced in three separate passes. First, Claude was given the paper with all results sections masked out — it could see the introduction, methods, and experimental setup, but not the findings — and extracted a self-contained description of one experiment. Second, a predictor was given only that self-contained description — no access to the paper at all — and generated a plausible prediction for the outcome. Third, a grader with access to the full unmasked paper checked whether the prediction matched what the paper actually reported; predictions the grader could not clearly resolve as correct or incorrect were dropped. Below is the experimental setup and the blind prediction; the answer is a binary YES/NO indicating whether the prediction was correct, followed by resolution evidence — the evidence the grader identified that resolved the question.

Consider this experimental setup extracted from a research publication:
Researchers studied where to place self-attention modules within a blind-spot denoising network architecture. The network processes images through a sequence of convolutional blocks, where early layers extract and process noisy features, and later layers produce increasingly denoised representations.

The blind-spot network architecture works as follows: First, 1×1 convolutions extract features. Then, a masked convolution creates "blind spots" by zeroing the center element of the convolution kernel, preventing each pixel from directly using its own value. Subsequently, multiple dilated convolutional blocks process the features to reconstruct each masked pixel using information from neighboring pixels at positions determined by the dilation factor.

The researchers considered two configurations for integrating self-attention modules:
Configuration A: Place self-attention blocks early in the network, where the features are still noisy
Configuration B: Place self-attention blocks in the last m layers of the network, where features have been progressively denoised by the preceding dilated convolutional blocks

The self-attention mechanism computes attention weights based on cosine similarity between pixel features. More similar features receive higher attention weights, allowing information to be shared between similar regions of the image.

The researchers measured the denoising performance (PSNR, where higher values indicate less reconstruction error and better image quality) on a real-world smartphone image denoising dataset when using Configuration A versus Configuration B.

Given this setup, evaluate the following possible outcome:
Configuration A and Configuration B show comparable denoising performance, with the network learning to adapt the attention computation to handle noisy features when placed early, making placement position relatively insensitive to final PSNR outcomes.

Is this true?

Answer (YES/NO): NO